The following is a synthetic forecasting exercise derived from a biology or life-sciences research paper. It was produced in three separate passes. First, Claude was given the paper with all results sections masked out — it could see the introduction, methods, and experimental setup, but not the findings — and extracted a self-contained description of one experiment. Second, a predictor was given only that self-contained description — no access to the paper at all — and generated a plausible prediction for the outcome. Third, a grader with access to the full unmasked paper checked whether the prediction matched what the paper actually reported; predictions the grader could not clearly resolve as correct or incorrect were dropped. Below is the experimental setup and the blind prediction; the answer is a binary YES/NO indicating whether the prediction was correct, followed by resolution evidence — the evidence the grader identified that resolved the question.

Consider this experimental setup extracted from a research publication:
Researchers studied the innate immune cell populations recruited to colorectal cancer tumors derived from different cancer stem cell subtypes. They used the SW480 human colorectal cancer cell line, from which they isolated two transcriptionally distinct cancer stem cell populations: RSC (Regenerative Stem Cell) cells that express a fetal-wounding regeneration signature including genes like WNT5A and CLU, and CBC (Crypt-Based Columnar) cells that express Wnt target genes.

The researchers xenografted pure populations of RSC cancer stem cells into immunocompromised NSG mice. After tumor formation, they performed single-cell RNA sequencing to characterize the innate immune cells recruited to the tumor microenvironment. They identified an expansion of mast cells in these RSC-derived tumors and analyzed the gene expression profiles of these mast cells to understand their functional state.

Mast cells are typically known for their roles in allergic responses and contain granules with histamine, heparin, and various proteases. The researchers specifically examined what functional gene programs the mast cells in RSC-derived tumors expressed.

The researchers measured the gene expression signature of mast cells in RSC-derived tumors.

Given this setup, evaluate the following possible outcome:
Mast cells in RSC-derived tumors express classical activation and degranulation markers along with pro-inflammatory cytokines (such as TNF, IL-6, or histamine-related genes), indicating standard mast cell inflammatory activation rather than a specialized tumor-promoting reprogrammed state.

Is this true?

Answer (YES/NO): NO